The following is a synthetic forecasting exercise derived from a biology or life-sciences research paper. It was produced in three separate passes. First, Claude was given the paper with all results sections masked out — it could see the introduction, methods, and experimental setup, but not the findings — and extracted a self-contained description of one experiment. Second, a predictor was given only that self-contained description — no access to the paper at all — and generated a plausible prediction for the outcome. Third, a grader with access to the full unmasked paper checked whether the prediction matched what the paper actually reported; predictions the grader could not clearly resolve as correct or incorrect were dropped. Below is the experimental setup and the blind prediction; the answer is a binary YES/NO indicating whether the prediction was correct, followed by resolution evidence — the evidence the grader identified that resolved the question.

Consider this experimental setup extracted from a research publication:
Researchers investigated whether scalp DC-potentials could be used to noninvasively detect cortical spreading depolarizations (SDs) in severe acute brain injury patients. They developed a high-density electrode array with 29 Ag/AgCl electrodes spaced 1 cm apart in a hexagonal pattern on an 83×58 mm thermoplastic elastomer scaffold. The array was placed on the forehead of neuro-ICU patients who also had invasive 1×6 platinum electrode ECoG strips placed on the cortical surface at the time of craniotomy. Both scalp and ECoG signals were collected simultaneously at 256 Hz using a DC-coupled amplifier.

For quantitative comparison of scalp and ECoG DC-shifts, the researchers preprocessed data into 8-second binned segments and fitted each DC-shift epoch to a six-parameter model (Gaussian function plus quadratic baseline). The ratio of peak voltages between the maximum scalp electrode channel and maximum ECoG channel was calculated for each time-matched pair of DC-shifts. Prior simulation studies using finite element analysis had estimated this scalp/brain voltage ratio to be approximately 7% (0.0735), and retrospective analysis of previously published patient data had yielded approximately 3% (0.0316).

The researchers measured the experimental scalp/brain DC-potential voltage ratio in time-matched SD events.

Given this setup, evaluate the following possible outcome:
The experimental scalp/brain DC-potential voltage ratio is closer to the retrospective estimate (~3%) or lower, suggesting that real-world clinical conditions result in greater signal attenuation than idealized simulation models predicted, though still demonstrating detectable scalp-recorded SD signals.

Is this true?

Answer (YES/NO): NO